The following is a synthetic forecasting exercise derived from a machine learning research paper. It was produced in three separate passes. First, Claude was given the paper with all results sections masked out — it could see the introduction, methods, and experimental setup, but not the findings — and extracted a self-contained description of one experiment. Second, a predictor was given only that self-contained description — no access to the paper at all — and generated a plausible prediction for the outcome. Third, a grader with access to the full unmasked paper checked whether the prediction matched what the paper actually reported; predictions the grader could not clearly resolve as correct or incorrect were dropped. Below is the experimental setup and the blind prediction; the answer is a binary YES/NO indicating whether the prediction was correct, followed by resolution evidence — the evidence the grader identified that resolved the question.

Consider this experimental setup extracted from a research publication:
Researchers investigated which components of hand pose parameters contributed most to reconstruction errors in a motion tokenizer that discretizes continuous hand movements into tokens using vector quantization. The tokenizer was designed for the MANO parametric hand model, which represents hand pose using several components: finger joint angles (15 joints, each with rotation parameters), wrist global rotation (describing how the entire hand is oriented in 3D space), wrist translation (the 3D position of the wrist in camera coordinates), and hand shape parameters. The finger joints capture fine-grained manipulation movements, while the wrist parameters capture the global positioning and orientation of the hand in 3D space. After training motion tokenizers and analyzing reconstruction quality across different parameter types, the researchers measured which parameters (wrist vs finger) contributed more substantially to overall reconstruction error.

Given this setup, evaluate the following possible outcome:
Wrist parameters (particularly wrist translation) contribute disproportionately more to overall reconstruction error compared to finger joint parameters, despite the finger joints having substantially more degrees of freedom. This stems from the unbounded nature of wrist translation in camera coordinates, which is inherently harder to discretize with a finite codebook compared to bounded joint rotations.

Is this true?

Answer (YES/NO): YES